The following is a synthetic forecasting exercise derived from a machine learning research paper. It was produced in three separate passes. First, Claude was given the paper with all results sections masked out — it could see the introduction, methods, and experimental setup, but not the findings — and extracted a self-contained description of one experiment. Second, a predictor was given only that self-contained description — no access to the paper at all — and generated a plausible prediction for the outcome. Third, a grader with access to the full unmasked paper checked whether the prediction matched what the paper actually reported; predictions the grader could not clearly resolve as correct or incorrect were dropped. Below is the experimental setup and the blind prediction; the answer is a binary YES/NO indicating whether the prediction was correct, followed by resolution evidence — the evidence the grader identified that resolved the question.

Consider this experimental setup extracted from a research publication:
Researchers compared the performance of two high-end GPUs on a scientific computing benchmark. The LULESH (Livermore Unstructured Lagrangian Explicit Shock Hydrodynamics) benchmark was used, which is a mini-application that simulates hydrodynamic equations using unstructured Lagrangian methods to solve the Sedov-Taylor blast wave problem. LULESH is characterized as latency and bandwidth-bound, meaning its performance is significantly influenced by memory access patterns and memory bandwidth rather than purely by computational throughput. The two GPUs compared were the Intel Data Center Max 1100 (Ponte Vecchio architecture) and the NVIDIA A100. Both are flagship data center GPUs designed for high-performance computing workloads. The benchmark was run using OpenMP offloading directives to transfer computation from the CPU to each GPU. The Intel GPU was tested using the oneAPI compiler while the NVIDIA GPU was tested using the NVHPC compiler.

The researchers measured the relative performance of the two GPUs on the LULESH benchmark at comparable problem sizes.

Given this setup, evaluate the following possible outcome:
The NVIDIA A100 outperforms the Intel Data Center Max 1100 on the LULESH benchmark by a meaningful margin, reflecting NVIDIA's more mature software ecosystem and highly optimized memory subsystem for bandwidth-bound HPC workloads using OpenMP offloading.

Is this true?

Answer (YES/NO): YES